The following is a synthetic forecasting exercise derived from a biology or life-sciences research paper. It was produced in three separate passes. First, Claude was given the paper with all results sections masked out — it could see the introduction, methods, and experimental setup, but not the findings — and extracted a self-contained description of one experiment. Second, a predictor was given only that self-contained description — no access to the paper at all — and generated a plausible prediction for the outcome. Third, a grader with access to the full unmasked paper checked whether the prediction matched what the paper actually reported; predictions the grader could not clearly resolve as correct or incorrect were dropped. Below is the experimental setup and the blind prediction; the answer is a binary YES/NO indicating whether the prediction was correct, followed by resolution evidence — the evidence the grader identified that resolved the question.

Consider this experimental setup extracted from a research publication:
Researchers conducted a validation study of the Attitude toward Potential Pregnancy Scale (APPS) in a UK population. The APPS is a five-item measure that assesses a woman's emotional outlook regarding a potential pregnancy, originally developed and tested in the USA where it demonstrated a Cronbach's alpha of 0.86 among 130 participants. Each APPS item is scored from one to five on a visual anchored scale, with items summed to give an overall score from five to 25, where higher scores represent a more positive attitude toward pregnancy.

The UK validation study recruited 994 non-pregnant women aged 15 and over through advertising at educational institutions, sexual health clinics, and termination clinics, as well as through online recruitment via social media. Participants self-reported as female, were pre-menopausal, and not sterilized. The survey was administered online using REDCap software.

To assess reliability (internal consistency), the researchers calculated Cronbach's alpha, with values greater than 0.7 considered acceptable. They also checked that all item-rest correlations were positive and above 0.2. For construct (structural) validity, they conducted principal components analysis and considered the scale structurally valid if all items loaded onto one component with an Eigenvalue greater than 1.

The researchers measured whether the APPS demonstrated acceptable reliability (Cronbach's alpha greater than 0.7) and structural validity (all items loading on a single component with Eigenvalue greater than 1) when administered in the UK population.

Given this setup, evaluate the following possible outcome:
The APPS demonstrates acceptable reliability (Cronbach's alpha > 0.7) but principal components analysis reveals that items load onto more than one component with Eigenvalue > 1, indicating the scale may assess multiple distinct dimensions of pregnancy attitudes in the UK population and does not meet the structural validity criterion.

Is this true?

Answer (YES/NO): NO